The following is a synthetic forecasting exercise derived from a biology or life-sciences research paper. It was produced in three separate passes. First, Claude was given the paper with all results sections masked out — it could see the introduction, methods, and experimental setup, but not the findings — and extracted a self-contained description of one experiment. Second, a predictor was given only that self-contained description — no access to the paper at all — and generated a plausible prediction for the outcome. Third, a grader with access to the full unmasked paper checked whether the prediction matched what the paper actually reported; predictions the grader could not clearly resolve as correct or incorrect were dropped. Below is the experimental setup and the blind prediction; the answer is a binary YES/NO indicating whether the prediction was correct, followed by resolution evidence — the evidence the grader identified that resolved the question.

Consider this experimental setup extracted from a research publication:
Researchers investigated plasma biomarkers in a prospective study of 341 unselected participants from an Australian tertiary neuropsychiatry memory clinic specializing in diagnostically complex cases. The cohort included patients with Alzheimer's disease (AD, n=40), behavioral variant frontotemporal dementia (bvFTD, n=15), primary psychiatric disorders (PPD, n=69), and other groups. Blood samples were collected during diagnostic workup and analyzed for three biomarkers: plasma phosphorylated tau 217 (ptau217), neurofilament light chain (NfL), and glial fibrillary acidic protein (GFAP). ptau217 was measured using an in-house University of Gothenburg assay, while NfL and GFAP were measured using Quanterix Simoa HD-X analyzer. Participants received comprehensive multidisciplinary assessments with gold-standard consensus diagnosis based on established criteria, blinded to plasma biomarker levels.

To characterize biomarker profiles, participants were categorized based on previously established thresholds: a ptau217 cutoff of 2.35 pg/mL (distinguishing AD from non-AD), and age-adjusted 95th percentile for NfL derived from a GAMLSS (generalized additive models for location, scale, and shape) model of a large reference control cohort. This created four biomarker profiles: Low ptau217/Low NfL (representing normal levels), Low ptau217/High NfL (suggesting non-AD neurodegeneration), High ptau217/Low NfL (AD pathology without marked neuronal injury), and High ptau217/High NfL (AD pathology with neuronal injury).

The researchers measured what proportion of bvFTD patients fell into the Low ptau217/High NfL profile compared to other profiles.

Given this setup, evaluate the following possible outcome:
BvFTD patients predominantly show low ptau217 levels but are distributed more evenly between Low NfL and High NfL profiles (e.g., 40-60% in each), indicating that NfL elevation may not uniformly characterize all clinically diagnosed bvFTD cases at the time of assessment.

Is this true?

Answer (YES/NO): YES